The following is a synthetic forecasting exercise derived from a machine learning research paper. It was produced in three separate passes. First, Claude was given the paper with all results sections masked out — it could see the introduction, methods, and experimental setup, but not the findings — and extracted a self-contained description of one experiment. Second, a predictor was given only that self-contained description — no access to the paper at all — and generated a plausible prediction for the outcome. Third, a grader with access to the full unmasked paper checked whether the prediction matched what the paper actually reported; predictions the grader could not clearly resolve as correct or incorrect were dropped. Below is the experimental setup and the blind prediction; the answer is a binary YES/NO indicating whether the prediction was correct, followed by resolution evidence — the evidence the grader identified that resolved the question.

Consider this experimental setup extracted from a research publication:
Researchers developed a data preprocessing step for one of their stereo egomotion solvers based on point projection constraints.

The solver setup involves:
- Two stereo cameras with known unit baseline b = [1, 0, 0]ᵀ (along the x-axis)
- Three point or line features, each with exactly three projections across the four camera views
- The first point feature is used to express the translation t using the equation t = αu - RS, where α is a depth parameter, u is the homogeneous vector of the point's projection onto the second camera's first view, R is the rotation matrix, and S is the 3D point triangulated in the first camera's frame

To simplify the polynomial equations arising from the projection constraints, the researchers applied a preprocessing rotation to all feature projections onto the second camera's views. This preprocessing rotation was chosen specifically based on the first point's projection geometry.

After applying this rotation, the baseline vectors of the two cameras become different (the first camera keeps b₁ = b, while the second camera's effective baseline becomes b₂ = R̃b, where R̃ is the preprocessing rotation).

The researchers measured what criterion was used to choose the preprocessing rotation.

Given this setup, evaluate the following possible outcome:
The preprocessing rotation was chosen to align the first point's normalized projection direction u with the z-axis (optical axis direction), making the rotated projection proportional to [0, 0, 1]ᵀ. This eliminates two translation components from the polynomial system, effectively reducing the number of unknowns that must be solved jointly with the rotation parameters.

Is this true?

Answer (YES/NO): YES